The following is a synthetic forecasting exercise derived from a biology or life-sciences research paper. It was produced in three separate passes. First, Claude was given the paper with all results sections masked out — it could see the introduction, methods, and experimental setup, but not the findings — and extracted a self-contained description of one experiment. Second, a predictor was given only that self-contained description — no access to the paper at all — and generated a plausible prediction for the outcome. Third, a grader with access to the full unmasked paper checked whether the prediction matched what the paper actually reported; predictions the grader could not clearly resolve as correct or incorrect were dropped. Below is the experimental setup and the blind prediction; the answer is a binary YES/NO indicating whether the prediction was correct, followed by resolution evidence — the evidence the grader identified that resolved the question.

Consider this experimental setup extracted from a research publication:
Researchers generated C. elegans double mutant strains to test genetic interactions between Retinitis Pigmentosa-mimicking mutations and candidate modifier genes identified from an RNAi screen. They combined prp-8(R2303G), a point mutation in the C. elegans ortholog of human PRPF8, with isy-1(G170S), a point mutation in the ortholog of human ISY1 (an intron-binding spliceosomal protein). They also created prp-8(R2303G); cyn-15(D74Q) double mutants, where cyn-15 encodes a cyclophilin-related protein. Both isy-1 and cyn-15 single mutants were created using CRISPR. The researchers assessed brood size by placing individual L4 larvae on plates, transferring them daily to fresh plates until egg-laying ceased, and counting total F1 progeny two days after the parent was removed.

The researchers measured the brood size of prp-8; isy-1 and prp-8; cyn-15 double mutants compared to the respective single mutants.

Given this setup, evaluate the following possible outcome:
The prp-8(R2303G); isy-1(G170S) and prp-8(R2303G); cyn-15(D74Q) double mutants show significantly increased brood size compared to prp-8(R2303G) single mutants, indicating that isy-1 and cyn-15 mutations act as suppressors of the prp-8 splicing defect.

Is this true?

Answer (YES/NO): NO